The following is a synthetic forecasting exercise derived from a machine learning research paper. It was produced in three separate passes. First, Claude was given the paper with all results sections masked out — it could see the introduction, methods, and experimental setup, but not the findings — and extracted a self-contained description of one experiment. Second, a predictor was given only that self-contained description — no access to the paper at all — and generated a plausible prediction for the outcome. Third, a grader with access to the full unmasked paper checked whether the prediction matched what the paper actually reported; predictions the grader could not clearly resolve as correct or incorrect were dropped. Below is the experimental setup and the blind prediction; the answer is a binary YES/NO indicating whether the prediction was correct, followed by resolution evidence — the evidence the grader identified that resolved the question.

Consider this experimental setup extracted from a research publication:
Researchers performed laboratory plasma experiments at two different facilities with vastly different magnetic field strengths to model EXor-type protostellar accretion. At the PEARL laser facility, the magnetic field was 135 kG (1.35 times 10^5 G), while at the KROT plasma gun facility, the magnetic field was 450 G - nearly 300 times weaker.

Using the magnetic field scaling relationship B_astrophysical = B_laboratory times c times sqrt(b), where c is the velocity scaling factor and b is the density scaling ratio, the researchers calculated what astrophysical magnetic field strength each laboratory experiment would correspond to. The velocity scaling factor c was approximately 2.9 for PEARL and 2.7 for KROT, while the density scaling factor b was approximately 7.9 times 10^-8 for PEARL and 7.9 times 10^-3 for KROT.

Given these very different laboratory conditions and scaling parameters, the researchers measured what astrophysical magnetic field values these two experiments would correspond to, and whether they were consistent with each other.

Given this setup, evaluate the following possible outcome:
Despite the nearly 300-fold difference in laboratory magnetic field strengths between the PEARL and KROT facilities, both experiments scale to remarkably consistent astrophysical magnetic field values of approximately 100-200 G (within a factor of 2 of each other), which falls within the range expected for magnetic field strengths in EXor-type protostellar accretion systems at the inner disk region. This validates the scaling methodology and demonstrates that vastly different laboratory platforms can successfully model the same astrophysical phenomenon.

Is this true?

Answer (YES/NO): YES